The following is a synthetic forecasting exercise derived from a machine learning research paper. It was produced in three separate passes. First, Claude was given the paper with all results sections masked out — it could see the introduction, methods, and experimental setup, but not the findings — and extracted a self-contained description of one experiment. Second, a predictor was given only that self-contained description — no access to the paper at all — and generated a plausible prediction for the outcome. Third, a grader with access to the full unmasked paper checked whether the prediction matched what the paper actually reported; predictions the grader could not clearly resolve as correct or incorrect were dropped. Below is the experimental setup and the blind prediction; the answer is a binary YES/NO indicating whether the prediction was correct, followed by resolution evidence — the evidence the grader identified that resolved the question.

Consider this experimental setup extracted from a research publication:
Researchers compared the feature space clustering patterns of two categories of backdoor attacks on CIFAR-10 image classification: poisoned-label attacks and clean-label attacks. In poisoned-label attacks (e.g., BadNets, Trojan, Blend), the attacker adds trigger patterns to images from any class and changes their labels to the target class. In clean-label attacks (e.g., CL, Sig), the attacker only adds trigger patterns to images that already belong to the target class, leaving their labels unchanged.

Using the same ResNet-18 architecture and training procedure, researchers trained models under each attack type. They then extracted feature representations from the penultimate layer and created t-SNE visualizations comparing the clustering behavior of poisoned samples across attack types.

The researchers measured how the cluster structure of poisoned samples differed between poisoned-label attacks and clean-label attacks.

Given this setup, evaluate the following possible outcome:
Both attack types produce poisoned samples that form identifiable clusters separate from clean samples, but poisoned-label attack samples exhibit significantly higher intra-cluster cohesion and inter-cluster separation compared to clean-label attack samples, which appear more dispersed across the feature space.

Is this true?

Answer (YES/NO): NO